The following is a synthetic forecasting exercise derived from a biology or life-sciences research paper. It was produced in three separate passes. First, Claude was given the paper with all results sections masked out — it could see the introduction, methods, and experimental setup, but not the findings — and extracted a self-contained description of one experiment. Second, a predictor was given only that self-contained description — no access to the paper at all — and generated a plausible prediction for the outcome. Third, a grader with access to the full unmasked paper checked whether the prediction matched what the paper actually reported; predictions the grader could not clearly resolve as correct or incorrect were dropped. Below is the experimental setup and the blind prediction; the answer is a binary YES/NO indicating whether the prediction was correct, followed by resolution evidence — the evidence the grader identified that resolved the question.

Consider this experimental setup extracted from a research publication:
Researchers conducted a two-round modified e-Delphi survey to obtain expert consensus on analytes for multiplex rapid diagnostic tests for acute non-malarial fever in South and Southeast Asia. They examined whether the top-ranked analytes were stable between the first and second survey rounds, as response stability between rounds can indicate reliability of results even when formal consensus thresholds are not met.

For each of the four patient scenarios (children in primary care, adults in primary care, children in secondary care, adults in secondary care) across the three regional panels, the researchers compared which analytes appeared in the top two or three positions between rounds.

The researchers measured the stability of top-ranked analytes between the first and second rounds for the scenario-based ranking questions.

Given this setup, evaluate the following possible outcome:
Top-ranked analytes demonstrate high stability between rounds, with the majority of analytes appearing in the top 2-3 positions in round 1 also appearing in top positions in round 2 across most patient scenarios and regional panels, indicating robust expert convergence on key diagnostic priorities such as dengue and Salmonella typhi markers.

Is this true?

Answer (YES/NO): YES